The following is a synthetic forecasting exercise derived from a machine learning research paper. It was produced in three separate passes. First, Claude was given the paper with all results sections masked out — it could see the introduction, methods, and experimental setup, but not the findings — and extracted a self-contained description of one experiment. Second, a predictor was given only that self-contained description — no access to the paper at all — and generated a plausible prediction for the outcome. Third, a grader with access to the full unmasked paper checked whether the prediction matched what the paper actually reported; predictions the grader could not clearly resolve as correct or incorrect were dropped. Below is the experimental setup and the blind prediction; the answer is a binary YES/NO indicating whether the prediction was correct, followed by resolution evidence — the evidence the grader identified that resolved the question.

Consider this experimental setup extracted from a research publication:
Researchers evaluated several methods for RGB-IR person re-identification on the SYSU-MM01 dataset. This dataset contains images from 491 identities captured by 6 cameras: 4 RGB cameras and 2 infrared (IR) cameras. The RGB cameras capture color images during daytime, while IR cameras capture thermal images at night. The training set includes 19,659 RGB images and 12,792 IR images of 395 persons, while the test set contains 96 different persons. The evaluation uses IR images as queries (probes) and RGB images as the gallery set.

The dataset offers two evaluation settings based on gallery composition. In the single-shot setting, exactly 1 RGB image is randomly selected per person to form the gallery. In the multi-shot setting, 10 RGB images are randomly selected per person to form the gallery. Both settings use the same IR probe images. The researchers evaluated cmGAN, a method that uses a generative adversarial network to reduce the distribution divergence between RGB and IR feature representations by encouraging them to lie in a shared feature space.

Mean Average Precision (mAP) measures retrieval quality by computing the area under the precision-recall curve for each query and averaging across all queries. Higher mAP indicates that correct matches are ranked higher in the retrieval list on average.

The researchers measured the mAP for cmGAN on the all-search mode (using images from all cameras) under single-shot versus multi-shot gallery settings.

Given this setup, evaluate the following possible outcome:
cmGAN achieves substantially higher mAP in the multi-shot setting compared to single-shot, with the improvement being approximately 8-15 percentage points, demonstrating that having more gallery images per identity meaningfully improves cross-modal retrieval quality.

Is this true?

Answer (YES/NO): NO